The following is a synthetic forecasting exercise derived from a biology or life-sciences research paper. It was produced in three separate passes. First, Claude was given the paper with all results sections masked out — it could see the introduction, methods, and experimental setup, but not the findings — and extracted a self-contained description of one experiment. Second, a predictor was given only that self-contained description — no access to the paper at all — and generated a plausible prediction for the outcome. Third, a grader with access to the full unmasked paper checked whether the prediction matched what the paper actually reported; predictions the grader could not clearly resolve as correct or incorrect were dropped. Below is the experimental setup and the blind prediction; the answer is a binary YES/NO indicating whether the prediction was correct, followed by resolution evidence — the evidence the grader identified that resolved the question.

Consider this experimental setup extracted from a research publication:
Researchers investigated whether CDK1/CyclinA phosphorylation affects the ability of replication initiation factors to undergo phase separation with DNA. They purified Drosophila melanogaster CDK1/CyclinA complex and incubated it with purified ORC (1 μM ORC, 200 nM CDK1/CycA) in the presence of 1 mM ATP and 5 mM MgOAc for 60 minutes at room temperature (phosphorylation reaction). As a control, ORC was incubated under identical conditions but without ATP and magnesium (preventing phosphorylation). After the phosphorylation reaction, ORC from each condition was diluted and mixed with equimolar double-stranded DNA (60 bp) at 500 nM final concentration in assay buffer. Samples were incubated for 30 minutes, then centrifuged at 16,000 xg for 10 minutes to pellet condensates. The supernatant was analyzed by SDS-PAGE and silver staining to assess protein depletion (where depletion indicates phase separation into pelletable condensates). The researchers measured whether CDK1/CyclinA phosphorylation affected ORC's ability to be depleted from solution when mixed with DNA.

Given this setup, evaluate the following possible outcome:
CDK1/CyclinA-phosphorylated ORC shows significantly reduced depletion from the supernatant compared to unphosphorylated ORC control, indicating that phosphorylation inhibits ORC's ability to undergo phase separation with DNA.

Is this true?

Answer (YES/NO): YES